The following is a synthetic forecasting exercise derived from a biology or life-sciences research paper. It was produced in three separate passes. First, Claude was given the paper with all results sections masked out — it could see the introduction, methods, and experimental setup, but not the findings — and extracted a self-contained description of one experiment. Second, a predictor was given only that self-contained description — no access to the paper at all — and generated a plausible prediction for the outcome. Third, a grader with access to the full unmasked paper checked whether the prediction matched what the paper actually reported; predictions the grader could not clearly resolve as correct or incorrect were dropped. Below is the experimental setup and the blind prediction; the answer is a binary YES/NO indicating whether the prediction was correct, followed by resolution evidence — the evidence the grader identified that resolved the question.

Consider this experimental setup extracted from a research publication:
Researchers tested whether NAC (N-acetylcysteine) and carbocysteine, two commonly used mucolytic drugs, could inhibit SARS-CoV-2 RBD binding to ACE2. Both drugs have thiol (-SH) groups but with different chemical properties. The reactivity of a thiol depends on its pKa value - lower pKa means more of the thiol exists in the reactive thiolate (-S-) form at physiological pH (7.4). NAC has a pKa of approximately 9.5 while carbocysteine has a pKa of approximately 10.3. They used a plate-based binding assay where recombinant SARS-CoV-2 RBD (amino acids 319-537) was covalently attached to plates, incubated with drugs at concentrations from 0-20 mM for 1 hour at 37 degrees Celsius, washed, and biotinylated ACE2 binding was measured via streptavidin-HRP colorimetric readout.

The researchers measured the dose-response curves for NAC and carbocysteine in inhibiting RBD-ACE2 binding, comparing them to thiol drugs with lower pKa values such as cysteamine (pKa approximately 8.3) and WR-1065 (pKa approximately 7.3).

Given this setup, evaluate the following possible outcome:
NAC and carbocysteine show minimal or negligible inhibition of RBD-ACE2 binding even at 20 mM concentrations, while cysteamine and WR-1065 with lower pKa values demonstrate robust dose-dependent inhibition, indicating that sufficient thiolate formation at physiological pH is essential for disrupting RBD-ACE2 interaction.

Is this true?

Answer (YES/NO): NO